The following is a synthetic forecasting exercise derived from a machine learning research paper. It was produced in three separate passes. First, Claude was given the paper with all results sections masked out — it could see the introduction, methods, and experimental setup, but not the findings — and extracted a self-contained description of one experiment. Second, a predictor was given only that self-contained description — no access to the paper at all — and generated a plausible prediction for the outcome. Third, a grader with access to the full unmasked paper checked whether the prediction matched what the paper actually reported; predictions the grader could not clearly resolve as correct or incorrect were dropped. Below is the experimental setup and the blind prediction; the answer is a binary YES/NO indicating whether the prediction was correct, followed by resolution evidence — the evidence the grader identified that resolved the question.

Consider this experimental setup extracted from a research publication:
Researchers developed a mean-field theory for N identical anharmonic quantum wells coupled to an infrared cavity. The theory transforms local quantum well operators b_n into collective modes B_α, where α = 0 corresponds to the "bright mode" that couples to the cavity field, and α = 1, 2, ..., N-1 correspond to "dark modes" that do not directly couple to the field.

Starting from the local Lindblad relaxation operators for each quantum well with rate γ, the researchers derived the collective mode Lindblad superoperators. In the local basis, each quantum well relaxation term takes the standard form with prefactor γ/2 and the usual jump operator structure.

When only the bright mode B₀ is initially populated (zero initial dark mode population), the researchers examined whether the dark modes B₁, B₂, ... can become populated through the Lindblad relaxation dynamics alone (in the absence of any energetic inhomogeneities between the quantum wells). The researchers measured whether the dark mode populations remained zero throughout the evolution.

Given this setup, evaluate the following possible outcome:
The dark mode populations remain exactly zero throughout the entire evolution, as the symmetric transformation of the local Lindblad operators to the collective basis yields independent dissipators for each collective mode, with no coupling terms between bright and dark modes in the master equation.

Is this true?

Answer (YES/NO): YES